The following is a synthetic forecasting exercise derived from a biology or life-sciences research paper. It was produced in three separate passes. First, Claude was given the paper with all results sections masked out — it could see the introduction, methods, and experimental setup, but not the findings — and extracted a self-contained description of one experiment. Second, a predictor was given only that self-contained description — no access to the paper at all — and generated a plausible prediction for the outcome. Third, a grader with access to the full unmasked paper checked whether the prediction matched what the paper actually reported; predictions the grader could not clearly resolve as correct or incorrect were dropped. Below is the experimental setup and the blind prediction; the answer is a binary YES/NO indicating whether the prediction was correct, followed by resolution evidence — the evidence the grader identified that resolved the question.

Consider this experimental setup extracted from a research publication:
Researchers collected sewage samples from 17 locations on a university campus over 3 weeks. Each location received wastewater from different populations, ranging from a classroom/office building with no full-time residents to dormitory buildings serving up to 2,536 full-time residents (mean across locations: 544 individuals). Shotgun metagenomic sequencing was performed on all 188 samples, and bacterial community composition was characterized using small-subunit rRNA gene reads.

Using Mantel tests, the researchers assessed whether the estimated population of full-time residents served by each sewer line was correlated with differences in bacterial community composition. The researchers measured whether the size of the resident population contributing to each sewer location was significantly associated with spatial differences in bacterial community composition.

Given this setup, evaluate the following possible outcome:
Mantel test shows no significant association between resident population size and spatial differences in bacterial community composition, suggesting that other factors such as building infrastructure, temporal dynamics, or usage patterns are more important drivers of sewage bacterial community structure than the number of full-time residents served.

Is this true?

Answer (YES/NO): YES